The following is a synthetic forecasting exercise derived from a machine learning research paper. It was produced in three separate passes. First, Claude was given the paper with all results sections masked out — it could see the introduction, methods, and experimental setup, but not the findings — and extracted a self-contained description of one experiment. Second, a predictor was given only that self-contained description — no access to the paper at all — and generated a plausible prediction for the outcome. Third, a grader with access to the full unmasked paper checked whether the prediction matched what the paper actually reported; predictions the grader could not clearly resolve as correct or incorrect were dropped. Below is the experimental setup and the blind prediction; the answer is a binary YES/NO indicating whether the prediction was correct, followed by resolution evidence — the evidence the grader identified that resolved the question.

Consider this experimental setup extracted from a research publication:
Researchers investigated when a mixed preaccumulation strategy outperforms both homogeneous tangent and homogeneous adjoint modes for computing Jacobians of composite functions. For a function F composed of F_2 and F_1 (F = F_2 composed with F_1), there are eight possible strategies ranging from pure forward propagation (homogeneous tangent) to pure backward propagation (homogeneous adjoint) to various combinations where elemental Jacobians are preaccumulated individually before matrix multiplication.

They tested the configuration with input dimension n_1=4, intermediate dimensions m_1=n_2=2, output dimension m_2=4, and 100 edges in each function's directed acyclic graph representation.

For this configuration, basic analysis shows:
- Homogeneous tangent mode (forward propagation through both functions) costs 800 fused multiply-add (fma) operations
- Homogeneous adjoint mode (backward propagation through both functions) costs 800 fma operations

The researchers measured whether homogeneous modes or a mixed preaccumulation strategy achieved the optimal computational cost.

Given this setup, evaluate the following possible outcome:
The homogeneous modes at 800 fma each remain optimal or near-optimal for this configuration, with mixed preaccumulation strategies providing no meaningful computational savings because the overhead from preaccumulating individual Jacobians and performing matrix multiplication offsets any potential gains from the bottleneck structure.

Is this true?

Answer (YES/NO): NO